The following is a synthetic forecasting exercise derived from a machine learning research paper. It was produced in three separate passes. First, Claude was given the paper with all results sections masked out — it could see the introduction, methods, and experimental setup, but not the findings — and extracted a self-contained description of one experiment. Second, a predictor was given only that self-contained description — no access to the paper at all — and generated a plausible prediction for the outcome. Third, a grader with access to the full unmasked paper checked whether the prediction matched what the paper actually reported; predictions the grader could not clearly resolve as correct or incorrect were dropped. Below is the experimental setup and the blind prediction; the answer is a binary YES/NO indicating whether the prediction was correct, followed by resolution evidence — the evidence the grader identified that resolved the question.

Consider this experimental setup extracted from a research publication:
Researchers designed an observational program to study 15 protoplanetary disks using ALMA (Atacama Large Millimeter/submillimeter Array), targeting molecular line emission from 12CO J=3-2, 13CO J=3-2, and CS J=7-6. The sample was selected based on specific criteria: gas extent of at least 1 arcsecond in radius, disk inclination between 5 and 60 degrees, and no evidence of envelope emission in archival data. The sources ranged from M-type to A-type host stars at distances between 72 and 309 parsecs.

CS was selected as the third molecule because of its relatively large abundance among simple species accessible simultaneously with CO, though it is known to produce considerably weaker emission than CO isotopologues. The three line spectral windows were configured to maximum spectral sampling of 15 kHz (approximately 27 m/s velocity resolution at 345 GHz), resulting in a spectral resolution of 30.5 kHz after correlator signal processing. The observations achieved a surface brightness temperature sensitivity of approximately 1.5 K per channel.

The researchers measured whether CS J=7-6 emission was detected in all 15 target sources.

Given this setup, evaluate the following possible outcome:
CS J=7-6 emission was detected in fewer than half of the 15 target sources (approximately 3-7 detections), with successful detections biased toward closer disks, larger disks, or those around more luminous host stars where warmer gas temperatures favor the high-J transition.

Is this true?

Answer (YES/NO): NO